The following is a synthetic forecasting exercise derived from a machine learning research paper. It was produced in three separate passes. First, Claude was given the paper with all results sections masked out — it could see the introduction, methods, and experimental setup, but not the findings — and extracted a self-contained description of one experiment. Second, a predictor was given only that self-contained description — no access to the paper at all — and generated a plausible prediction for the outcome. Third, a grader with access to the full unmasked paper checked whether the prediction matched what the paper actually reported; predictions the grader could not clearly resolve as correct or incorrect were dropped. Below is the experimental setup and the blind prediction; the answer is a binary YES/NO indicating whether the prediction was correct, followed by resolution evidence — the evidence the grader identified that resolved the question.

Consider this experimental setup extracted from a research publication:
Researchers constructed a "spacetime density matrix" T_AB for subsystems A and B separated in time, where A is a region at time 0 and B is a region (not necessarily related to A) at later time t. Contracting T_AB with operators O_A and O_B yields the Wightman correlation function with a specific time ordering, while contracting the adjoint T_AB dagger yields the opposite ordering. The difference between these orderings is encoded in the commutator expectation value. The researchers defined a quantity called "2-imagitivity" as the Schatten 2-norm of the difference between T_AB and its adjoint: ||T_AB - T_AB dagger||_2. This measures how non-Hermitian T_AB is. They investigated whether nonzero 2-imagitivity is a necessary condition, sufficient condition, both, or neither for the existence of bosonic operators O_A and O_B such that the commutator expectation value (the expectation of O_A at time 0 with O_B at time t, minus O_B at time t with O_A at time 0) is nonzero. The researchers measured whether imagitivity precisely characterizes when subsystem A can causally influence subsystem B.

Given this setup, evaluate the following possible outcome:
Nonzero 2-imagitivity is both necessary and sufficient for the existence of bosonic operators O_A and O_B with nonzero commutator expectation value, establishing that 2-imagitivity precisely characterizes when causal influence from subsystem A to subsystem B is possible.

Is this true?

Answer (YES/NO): YES